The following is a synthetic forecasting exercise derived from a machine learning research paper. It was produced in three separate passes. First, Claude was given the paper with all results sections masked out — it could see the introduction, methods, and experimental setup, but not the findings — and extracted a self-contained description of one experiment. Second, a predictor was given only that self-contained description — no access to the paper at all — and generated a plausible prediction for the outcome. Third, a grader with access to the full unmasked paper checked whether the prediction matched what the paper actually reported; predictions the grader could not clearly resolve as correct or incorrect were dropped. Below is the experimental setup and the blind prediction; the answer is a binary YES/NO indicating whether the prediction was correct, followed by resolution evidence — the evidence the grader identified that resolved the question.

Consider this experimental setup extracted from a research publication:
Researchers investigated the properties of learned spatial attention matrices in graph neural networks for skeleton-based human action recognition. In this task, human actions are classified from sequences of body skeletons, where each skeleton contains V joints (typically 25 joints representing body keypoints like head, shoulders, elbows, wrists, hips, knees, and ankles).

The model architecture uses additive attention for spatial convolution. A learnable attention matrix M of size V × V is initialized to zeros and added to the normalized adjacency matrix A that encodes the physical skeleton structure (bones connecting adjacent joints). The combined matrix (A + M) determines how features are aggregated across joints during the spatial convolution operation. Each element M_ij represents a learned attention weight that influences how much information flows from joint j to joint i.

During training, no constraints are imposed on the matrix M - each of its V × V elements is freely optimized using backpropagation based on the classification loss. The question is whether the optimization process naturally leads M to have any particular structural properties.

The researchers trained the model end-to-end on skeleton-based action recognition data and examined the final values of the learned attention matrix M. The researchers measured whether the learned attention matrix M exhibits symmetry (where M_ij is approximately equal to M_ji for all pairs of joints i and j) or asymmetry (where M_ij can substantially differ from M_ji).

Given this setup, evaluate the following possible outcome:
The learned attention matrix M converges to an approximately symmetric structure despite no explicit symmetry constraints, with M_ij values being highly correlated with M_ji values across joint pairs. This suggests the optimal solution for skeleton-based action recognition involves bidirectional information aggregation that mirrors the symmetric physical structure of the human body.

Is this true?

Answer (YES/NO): NO